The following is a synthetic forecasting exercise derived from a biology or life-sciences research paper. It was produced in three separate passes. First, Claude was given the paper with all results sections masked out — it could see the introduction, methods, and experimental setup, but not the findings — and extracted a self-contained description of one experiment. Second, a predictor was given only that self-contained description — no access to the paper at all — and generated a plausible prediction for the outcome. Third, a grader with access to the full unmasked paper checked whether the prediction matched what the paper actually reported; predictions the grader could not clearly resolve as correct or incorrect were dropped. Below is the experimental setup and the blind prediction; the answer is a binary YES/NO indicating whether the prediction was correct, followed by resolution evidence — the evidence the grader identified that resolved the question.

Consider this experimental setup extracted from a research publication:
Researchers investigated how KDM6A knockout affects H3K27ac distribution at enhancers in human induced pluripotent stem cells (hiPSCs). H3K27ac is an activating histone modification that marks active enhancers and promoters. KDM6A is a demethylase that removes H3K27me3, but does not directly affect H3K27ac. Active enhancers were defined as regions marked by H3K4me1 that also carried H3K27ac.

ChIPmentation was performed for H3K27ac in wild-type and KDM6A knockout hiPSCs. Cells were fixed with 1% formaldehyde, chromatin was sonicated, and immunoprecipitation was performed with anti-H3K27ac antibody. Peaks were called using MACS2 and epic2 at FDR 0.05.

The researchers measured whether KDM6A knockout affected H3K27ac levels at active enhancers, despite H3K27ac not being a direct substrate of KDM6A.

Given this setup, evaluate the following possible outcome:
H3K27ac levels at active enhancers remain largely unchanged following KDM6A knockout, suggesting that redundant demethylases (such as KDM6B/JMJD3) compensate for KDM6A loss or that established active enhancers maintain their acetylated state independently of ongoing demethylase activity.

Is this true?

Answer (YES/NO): NO